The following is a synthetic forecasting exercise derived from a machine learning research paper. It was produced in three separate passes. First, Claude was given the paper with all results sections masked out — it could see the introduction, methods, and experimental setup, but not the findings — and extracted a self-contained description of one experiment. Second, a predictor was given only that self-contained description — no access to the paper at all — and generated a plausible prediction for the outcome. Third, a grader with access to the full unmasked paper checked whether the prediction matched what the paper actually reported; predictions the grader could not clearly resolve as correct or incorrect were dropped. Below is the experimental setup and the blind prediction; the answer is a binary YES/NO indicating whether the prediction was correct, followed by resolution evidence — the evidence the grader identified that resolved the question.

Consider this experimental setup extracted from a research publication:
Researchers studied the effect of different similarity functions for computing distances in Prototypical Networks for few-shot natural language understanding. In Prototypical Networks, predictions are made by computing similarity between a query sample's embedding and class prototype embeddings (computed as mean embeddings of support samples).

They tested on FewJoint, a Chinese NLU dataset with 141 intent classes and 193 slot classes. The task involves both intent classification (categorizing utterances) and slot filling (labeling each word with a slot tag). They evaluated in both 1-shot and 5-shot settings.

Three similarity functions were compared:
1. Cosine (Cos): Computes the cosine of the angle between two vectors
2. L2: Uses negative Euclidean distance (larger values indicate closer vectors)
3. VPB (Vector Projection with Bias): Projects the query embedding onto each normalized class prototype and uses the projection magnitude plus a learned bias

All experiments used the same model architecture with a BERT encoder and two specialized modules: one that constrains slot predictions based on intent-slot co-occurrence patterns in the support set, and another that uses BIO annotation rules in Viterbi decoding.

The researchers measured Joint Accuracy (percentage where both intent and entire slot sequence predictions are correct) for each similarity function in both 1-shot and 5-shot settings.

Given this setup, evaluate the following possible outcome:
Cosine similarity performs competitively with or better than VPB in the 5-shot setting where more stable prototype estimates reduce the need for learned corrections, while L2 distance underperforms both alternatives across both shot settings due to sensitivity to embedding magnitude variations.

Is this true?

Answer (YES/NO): NO